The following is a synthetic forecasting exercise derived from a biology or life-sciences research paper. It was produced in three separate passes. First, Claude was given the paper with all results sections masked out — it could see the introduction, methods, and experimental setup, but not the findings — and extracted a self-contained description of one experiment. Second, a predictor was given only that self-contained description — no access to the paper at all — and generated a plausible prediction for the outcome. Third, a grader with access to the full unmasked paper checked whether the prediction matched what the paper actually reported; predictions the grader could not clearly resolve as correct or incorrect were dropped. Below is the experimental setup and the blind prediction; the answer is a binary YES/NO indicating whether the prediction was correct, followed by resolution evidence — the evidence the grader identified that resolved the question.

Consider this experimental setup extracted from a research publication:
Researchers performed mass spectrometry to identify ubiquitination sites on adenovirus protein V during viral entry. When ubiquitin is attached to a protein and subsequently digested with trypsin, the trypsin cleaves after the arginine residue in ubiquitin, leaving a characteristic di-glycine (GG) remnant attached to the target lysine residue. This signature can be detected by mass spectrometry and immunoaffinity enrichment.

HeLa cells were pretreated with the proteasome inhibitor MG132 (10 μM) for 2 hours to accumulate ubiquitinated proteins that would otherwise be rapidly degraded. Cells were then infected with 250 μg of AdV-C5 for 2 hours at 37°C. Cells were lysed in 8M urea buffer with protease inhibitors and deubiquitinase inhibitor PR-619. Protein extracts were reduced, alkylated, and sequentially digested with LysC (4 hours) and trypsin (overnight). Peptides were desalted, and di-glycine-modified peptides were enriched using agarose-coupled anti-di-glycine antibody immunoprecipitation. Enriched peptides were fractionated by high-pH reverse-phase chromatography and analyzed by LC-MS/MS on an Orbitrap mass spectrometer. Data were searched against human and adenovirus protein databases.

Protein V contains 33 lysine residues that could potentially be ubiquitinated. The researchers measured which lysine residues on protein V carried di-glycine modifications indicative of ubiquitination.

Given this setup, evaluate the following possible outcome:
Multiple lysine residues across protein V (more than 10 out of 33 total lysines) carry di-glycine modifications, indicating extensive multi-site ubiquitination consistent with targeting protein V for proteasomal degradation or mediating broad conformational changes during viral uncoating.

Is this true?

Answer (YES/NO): NO